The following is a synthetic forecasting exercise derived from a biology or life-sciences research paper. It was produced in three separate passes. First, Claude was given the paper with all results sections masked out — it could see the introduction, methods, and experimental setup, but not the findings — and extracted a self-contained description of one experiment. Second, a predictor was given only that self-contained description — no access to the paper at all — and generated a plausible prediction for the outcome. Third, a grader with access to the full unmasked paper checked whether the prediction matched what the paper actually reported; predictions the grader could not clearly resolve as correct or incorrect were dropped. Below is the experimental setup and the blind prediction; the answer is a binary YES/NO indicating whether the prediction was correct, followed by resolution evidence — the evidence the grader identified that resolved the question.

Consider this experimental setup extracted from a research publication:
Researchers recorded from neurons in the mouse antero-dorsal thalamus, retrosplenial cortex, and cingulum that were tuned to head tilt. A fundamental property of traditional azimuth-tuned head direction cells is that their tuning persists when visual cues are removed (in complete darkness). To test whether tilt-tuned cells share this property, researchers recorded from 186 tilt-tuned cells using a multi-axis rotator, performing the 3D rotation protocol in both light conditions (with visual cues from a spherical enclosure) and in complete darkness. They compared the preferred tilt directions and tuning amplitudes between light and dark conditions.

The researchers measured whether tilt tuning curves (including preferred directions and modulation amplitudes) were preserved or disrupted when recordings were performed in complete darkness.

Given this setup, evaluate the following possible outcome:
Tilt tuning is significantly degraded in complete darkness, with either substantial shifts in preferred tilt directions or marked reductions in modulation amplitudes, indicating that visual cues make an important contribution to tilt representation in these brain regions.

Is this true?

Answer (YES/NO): NO